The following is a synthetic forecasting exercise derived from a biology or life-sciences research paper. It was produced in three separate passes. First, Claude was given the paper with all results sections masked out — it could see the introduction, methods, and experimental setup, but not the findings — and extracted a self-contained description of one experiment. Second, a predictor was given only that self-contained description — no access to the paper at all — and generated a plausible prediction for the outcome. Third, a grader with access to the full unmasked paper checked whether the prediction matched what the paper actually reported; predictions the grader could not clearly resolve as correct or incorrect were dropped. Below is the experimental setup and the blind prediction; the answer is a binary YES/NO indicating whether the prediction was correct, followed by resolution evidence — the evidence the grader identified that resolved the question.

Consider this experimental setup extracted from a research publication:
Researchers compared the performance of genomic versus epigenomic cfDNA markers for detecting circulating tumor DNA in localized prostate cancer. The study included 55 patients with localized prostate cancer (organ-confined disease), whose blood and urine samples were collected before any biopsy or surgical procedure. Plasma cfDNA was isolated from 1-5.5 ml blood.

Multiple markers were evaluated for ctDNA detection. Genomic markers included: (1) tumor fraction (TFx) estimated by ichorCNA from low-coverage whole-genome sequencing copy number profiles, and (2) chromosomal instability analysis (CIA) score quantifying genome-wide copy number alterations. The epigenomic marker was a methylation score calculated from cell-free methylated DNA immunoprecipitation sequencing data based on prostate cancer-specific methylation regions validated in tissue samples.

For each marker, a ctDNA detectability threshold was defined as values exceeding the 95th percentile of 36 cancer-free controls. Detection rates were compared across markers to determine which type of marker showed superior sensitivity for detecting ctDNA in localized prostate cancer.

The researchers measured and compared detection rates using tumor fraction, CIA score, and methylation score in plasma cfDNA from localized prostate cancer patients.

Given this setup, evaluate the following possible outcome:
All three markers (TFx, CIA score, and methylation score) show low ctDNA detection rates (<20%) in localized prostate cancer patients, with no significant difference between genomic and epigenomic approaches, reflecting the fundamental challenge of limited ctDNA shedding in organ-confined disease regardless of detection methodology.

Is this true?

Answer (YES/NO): NO